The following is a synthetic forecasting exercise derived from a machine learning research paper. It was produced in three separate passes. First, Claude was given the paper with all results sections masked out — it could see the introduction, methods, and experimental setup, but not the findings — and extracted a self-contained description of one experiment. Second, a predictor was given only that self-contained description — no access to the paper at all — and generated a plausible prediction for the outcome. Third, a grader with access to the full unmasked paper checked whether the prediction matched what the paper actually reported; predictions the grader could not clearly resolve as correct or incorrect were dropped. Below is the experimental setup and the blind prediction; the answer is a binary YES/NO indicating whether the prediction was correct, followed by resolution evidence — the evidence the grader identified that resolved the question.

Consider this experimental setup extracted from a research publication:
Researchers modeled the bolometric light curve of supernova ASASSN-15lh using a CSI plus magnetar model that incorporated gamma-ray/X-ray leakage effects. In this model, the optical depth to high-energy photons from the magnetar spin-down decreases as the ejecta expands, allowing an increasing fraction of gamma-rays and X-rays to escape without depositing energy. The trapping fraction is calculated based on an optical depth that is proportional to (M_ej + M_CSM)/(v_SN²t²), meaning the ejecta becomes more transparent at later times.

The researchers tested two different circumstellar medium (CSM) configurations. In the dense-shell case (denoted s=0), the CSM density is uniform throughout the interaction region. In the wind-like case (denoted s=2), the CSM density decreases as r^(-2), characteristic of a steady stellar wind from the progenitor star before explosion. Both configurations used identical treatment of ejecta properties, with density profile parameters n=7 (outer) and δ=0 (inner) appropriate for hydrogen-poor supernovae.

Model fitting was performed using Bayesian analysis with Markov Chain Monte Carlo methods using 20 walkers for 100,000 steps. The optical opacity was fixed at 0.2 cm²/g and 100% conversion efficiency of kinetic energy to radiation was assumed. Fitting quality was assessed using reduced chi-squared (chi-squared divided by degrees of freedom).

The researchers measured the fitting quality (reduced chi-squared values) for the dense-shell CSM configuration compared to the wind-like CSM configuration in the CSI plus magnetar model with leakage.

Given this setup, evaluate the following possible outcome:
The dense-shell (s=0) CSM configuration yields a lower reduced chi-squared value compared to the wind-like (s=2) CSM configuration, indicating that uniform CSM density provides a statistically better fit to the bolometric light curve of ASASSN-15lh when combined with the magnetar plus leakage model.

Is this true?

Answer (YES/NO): NO